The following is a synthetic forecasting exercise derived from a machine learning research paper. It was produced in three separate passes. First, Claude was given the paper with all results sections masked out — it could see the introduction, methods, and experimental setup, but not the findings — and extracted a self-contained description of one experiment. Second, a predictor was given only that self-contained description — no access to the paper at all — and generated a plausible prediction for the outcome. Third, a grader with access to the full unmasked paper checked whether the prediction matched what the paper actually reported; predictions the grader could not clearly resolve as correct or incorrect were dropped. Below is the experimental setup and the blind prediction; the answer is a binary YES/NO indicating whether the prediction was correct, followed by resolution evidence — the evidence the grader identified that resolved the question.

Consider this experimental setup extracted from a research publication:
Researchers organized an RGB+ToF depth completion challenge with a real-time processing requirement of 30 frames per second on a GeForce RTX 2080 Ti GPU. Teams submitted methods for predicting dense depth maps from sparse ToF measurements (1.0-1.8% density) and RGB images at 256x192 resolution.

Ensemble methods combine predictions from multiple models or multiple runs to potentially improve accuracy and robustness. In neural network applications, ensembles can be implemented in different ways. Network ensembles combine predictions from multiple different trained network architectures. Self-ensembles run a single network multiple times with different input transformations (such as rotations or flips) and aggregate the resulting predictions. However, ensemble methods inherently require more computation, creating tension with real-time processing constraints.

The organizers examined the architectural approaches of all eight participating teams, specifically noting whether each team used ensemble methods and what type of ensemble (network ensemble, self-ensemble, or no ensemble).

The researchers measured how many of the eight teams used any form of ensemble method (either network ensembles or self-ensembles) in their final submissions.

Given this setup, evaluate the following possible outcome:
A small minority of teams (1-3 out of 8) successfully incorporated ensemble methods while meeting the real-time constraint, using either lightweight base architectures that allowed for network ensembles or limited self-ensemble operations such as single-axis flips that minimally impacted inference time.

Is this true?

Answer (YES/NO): YES